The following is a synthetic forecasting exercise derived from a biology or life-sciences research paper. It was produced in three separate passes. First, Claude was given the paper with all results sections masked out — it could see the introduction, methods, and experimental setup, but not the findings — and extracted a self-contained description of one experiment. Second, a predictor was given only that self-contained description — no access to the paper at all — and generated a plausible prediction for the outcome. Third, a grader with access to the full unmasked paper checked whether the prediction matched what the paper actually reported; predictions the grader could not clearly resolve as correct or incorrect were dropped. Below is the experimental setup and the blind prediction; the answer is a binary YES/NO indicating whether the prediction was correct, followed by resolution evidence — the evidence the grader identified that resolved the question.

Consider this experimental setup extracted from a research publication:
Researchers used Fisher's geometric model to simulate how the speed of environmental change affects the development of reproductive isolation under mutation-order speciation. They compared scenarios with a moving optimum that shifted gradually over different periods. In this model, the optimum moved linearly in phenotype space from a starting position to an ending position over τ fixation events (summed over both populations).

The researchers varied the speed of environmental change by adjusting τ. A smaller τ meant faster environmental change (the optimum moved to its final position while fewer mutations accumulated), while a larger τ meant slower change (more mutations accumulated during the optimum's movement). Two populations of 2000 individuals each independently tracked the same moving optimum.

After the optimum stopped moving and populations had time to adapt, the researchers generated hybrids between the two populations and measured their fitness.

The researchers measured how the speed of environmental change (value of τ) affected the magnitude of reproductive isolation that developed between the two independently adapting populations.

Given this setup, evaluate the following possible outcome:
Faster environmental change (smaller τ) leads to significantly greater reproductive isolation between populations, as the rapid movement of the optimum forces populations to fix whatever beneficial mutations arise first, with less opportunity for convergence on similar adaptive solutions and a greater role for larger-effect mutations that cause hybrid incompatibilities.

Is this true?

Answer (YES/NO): YES